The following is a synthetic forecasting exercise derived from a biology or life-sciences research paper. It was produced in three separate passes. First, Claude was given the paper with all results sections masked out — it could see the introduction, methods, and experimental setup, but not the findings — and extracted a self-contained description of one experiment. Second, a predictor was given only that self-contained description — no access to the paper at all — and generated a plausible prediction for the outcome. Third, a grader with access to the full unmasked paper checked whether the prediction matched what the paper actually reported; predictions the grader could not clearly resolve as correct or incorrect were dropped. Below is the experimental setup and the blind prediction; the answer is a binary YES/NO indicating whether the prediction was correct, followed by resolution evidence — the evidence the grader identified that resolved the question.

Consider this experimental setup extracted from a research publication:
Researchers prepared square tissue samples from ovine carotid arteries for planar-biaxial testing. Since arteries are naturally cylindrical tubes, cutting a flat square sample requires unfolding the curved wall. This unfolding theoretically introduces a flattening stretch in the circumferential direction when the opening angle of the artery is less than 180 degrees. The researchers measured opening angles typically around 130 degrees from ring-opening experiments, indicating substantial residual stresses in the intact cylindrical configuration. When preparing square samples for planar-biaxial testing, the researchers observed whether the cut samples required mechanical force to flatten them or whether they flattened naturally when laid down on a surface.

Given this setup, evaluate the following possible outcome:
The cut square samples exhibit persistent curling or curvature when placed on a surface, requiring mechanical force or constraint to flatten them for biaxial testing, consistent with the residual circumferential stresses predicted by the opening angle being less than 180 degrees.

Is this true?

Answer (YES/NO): NO